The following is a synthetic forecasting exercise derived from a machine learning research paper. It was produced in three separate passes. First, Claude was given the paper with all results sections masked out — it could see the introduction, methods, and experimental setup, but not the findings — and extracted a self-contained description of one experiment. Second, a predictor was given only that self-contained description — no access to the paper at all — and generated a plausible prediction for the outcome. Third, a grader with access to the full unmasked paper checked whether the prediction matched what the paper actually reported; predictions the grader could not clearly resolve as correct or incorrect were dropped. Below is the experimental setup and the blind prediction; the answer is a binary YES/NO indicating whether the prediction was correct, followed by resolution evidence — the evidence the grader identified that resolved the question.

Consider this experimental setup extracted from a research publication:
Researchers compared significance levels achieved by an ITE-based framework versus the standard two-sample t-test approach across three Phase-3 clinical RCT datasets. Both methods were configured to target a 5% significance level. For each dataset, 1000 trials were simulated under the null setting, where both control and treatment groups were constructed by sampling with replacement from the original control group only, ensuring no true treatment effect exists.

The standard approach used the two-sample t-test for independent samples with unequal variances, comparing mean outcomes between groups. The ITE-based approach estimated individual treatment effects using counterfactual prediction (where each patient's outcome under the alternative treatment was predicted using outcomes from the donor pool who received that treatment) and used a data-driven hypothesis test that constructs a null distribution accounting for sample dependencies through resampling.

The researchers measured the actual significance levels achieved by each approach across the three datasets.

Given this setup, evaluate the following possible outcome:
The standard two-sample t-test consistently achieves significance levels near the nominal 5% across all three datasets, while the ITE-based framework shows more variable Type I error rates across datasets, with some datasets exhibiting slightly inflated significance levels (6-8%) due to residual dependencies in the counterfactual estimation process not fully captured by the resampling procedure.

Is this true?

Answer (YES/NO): NO